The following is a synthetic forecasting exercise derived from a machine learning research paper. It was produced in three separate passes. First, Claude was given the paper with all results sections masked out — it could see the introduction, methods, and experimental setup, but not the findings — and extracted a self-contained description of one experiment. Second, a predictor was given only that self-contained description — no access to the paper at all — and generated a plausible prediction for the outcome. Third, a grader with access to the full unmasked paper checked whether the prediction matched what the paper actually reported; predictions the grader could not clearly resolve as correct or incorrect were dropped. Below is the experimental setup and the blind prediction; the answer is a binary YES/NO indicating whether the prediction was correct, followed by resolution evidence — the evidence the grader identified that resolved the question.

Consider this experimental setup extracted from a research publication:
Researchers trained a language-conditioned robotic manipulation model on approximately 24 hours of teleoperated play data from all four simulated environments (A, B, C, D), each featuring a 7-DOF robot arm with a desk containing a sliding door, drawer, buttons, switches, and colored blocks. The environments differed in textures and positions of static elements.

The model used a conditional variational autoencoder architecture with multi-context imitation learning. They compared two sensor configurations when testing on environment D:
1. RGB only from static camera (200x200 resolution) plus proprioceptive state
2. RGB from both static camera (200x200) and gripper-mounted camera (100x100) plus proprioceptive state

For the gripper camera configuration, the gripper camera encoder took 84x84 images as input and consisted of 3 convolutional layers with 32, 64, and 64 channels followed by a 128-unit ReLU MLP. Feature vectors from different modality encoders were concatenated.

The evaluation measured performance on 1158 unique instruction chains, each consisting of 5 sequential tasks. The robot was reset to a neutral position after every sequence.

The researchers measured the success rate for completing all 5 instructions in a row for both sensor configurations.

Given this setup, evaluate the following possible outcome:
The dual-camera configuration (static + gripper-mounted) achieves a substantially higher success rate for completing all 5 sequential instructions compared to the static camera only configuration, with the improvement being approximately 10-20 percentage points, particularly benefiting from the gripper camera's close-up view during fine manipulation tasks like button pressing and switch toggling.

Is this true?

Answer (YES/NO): NO